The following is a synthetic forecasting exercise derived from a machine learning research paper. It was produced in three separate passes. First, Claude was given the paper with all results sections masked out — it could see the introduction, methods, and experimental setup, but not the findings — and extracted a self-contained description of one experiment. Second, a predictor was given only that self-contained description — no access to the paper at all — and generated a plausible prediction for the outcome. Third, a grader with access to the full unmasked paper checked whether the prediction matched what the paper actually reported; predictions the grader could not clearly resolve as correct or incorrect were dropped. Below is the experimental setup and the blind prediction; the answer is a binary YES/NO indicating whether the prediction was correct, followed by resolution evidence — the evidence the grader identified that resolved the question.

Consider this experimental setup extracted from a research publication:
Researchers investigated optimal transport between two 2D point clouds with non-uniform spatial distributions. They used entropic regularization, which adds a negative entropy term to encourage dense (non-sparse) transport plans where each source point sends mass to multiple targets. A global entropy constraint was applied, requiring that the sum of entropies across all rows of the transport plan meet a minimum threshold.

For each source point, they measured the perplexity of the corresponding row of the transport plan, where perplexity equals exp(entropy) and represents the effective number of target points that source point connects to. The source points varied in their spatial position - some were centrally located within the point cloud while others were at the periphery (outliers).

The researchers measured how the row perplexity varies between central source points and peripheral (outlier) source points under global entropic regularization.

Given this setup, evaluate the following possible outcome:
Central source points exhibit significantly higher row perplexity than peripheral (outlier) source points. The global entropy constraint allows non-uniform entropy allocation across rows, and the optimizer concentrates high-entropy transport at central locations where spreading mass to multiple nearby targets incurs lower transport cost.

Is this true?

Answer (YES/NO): YES